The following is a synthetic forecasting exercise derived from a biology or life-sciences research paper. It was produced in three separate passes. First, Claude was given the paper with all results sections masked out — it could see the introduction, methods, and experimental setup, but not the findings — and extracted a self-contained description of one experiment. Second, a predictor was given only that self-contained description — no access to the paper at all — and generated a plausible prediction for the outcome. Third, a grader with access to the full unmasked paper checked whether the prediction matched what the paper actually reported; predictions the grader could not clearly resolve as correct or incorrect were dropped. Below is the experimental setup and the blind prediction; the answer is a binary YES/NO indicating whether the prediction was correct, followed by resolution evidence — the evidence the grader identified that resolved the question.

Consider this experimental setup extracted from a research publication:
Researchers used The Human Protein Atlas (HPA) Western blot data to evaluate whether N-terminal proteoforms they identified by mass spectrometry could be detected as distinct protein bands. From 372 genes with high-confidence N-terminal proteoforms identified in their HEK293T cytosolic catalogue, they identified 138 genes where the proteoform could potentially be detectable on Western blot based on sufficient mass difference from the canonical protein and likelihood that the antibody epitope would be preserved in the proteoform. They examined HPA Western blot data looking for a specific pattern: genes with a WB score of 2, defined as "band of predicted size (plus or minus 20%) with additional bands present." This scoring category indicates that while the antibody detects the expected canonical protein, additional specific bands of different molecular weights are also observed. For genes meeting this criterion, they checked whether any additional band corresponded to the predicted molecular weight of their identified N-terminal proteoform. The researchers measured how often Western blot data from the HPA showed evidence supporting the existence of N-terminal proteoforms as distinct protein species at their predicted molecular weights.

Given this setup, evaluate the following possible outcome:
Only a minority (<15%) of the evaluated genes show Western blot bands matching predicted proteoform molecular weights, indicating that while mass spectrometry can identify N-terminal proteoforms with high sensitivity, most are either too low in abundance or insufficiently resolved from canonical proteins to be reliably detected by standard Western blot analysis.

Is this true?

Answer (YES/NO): NO